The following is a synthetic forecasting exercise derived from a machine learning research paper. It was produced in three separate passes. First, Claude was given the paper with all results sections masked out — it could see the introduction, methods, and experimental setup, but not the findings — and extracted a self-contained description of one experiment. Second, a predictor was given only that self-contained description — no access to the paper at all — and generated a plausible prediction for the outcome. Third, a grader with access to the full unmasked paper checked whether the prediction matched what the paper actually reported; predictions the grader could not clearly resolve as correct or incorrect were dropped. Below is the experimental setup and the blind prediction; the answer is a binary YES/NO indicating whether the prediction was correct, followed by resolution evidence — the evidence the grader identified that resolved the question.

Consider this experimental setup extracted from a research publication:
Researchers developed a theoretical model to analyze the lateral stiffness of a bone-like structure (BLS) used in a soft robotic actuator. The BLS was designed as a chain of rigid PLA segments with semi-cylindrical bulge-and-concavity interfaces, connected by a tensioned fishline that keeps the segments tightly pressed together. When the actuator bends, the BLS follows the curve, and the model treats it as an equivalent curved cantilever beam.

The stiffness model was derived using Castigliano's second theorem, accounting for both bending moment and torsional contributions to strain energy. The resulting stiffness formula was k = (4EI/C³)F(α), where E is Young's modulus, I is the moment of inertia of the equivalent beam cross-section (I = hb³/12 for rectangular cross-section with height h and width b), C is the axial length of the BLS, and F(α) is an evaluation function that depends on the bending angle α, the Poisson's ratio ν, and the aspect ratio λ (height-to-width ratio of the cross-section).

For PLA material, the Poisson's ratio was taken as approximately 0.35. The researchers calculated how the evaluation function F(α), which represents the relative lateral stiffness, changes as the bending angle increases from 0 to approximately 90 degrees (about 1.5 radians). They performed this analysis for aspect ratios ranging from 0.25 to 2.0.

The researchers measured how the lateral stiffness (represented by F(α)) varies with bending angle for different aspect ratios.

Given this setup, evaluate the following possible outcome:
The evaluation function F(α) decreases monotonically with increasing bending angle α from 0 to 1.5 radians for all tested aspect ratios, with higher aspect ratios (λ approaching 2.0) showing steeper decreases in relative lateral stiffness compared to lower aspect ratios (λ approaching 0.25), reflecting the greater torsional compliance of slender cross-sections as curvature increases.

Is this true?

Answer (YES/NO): NO